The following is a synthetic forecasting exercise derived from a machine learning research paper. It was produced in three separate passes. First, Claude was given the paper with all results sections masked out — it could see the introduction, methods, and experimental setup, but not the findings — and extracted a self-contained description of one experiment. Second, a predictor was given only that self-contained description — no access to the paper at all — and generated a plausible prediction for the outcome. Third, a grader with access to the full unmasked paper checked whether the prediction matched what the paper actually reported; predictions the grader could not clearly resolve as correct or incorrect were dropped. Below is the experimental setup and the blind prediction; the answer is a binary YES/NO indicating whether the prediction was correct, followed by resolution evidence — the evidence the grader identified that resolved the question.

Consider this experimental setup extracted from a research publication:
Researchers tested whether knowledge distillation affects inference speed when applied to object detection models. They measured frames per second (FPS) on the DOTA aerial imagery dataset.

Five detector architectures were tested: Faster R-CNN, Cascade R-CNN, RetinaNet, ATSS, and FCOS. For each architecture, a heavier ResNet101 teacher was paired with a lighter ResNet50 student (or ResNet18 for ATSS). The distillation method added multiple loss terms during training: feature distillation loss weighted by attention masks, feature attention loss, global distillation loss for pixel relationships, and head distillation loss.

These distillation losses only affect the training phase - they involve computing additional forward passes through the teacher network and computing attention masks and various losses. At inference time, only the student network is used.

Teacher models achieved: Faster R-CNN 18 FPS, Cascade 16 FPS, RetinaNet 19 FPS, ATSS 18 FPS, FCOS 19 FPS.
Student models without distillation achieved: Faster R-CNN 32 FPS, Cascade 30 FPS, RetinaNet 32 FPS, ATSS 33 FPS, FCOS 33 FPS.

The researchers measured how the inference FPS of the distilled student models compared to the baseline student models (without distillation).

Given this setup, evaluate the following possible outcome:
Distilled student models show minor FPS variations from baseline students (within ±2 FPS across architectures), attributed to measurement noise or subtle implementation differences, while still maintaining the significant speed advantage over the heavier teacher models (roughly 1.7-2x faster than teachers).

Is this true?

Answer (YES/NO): NO